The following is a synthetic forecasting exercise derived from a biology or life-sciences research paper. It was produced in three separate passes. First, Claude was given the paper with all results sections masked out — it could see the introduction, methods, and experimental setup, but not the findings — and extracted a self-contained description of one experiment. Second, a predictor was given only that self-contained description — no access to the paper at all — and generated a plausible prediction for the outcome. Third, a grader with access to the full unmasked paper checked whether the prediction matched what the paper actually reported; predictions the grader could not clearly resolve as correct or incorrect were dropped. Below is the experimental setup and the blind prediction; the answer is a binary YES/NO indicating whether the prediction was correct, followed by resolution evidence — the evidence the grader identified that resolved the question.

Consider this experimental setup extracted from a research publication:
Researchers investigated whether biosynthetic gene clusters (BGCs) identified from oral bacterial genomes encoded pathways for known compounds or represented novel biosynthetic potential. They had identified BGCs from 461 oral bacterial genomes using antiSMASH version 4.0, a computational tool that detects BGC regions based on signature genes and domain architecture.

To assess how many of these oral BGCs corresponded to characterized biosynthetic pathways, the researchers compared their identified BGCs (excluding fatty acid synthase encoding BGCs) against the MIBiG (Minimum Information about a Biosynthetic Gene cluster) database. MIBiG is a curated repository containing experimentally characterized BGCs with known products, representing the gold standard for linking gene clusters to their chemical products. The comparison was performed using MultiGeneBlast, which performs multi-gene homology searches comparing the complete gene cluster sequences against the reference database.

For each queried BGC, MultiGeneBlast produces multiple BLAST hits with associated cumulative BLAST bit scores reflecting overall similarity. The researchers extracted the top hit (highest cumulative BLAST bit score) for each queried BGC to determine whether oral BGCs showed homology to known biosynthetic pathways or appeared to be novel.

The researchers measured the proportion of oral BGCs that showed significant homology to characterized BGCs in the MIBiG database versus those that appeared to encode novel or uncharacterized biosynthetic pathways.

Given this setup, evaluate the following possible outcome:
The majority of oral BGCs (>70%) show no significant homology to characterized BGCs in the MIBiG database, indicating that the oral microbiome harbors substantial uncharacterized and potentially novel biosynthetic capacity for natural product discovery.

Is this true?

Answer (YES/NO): NO